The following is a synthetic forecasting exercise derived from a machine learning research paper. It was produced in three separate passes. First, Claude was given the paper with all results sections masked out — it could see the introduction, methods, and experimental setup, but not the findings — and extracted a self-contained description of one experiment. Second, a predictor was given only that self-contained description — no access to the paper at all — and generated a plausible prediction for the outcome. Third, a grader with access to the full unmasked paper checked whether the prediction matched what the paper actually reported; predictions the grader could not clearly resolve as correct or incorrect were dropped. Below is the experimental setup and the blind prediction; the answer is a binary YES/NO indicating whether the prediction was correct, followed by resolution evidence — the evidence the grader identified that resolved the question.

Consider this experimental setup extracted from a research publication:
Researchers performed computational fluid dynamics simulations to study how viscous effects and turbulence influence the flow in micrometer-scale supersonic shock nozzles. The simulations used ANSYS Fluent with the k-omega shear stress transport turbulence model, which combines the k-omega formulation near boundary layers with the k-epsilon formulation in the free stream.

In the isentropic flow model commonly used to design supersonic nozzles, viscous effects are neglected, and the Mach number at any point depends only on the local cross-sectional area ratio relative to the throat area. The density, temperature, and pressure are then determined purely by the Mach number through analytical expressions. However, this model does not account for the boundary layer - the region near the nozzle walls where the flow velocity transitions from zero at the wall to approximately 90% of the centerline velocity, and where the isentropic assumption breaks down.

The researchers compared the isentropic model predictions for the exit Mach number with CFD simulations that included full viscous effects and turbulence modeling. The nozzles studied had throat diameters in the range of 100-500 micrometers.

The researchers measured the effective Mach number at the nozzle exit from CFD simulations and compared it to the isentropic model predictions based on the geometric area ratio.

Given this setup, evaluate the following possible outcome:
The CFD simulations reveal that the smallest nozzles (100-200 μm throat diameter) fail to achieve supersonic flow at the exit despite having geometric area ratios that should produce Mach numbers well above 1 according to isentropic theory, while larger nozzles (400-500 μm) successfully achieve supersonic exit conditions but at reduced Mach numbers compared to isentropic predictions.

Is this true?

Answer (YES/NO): NO